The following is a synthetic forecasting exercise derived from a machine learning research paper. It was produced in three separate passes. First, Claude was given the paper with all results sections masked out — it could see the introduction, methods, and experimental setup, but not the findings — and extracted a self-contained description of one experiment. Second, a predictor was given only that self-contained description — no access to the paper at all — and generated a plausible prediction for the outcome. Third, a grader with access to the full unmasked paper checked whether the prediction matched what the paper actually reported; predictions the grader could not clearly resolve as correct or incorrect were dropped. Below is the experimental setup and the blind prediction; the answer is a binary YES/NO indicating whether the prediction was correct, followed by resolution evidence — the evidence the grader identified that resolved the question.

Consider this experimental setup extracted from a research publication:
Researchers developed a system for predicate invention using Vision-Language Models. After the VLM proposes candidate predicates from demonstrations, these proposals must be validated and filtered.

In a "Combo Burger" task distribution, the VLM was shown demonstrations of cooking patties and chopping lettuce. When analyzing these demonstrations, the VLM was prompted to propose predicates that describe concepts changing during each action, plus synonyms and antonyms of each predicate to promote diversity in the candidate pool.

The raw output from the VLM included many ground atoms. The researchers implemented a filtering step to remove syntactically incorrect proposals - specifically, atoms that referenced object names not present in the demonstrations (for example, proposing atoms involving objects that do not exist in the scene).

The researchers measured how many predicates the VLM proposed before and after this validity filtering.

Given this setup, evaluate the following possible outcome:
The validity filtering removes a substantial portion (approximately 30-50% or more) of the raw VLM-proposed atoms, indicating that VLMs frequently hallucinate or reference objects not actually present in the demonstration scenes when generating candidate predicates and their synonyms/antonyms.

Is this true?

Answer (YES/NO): YES